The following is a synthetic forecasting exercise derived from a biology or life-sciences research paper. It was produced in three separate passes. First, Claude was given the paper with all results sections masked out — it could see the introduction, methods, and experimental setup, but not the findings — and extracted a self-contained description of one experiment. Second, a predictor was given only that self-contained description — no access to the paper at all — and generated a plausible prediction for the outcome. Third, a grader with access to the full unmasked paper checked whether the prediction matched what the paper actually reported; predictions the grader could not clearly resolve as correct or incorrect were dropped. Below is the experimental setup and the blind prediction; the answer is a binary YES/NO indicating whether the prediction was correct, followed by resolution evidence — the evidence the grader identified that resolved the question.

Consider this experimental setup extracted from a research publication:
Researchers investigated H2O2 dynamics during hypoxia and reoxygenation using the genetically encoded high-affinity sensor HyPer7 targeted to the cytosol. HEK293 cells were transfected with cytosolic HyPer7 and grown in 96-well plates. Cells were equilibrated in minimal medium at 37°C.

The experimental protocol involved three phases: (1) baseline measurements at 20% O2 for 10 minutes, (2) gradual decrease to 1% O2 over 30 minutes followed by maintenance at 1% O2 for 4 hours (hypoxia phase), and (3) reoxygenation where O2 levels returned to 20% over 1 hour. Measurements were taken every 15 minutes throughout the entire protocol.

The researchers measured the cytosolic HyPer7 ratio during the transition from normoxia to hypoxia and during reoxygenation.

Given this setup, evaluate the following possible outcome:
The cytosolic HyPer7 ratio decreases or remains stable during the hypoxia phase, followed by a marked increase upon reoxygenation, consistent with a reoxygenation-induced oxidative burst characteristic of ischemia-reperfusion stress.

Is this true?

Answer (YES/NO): YES